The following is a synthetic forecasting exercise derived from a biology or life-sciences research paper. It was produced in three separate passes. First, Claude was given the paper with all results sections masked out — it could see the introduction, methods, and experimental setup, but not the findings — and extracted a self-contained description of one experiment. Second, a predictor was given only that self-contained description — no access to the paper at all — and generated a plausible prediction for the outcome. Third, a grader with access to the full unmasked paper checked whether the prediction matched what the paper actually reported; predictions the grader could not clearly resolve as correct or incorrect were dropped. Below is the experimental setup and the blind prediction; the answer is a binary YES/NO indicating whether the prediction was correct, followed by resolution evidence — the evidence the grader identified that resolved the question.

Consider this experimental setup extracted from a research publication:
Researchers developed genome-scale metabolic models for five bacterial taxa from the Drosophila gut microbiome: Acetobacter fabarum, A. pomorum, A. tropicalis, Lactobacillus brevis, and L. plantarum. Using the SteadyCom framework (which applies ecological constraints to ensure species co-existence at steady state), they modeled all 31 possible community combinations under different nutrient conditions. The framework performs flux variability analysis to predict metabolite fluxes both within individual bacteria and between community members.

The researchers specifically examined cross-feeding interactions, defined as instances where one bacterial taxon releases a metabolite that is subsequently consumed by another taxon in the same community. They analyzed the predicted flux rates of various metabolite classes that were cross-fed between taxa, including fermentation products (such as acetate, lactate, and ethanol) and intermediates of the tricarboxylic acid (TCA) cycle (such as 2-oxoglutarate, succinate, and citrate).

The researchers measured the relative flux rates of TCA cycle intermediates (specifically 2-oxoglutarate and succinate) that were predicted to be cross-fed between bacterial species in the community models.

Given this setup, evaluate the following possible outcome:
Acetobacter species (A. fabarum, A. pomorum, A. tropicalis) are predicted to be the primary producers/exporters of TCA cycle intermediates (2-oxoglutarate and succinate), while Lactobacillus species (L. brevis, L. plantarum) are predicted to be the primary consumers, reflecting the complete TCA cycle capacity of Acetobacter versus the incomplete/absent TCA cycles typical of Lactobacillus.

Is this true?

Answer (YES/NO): NO